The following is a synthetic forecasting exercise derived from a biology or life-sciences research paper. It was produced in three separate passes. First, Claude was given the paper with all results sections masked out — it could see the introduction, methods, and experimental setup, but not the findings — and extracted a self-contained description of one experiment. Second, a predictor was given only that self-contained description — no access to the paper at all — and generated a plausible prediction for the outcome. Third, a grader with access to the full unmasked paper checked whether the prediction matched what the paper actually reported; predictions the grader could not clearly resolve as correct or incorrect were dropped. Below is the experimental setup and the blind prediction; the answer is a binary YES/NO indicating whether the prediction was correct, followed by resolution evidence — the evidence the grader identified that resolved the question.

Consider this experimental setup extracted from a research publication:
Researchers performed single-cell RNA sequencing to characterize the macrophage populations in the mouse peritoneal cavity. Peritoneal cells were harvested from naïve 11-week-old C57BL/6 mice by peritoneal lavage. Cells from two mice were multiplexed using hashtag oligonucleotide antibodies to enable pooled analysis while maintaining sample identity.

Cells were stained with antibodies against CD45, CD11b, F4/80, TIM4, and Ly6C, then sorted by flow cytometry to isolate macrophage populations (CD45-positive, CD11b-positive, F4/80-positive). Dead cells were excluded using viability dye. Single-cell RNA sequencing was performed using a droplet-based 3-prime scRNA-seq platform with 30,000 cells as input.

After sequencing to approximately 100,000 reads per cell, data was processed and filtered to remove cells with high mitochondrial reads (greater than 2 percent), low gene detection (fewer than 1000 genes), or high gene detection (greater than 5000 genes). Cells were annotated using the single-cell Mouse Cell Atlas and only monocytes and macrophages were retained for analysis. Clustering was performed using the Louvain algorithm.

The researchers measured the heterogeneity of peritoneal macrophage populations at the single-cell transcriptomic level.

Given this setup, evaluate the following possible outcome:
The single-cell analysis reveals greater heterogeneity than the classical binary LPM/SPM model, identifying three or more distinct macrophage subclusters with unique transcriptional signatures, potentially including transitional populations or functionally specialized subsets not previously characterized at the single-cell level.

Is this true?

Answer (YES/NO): YES